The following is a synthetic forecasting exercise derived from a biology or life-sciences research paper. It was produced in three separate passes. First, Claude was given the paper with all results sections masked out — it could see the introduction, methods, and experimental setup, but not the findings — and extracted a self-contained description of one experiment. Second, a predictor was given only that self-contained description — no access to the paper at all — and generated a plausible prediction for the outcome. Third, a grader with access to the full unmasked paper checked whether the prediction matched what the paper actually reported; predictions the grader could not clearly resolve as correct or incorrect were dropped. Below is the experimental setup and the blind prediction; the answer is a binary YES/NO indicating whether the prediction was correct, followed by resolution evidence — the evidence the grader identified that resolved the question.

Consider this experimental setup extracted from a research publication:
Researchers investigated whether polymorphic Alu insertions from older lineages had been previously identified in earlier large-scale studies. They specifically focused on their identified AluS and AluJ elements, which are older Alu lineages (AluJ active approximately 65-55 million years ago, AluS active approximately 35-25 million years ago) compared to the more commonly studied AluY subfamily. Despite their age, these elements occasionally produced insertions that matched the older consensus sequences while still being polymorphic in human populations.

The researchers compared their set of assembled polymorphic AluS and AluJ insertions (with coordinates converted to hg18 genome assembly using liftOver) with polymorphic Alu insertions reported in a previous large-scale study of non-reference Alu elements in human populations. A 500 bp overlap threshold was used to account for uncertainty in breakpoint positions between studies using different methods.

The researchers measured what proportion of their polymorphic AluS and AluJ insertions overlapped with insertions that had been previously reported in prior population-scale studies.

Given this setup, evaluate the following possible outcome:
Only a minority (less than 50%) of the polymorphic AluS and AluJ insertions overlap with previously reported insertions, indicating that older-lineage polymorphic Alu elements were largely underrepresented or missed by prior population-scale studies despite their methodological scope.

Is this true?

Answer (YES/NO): YES